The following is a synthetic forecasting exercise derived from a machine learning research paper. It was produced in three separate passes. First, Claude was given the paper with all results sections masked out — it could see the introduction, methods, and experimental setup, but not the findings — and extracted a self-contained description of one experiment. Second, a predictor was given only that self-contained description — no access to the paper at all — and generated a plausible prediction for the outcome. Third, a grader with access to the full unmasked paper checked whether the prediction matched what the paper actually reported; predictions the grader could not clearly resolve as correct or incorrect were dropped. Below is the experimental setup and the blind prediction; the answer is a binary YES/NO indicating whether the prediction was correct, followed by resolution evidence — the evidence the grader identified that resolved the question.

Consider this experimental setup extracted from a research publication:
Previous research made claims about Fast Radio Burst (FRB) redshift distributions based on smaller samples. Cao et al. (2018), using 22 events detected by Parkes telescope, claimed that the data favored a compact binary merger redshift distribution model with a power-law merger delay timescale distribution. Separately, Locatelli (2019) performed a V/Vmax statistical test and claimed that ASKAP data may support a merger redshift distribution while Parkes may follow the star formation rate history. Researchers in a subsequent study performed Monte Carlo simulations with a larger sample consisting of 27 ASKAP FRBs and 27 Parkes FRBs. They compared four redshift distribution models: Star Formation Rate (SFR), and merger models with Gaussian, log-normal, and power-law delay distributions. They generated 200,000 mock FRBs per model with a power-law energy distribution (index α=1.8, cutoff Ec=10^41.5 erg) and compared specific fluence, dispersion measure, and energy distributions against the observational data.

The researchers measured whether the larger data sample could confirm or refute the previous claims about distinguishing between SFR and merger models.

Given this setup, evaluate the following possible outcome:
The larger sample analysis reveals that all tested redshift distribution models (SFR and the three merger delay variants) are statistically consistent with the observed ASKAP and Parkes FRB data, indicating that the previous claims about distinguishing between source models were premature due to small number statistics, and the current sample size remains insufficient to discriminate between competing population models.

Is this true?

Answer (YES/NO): YES